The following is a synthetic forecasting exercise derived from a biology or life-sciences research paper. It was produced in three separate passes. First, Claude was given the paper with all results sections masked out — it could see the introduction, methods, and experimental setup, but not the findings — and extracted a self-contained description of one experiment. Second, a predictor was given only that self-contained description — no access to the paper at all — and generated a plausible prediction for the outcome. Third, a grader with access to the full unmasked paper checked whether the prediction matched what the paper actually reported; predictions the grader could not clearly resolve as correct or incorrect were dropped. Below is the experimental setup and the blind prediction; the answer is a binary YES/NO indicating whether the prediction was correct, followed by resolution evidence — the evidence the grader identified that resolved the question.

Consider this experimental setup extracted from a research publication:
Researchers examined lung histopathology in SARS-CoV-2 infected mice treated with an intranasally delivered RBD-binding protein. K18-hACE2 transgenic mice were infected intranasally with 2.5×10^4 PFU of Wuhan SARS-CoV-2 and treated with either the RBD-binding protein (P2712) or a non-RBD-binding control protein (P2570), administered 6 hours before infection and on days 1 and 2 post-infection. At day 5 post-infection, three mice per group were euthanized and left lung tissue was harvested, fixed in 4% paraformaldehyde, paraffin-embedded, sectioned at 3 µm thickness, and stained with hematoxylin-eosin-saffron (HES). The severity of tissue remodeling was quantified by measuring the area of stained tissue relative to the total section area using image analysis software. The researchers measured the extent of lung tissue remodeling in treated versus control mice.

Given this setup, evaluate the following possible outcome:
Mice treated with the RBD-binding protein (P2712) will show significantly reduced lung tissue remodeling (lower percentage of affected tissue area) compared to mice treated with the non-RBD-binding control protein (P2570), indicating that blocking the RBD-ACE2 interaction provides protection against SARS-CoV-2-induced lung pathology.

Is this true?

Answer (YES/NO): NO